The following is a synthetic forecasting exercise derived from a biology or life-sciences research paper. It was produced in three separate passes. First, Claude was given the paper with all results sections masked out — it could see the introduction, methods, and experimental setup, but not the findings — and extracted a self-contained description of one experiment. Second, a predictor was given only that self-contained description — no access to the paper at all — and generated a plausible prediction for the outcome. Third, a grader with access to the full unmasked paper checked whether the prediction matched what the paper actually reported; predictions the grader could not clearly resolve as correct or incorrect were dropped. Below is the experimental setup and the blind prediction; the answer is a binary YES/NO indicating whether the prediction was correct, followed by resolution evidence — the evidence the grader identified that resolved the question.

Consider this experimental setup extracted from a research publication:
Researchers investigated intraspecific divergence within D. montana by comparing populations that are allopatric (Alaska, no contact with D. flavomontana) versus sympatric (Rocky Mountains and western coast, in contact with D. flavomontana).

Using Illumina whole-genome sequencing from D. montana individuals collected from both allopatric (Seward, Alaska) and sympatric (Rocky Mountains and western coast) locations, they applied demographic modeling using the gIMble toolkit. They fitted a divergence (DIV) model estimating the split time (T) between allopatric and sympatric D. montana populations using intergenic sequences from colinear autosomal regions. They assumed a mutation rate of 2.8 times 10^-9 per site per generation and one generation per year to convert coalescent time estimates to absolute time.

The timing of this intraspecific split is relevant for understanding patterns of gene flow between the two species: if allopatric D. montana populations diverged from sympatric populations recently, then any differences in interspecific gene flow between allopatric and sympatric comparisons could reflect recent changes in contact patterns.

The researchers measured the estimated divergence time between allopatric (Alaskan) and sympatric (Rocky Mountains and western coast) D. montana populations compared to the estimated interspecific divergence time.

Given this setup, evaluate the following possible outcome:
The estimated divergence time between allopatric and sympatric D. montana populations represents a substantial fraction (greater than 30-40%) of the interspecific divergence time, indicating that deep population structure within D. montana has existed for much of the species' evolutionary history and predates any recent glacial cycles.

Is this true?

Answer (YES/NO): NO